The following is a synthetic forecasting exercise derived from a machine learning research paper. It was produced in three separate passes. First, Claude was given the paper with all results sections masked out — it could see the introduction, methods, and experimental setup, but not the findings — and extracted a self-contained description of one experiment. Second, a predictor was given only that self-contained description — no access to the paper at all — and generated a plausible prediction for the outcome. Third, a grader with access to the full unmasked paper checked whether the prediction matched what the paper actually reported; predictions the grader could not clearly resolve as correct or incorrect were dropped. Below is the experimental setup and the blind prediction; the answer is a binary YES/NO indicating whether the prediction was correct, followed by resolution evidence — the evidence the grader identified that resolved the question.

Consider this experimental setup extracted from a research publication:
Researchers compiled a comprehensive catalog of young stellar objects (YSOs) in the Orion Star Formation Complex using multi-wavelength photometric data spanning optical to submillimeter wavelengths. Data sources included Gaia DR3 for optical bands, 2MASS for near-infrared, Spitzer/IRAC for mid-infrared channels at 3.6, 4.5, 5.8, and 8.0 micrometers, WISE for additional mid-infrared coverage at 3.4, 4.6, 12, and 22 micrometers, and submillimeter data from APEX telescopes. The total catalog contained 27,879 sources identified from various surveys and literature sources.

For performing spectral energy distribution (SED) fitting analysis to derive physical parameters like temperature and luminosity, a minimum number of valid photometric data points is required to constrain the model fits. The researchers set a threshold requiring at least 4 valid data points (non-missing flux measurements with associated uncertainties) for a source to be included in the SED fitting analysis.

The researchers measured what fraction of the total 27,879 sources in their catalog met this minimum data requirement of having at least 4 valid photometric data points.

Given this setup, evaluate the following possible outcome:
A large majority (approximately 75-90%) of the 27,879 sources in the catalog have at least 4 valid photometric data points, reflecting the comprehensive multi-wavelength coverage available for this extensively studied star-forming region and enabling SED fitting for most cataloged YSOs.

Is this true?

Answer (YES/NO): YES